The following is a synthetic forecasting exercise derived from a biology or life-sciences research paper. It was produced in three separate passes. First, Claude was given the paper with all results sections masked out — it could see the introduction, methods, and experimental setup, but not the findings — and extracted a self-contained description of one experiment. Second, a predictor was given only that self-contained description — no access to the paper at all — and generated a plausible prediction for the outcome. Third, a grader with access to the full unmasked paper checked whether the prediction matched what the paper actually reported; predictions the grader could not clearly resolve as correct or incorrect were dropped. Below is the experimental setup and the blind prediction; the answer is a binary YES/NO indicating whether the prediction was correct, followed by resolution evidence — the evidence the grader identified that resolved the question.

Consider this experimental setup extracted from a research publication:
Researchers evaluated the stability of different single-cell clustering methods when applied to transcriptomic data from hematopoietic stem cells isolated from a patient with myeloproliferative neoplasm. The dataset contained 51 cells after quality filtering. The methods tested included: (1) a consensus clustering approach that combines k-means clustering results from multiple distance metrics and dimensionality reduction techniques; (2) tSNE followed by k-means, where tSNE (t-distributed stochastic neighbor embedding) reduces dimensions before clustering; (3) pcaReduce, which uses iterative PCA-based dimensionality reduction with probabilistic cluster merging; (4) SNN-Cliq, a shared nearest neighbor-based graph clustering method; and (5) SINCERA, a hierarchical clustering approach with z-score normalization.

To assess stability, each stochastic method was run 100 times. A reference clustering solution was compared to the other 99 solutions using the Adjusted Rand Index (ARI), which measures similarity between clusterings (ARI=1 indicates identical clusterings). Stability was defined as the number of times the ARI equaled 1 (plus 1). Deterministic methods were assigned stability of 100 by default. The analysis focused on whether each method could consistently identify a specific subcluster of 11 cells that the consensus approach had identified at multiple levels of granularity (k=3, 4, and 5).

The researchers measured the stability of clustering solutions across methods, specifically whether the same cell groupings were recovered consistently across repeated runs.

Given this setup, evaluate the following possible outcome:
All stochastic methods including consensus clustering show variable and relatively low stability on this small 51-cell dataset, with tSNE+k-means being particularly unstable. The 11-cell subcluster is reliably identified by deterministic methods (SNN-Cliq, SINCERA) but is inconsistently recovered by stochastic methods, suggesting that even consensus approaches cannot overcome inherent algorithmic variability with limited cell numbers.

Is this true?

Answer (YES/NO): NO